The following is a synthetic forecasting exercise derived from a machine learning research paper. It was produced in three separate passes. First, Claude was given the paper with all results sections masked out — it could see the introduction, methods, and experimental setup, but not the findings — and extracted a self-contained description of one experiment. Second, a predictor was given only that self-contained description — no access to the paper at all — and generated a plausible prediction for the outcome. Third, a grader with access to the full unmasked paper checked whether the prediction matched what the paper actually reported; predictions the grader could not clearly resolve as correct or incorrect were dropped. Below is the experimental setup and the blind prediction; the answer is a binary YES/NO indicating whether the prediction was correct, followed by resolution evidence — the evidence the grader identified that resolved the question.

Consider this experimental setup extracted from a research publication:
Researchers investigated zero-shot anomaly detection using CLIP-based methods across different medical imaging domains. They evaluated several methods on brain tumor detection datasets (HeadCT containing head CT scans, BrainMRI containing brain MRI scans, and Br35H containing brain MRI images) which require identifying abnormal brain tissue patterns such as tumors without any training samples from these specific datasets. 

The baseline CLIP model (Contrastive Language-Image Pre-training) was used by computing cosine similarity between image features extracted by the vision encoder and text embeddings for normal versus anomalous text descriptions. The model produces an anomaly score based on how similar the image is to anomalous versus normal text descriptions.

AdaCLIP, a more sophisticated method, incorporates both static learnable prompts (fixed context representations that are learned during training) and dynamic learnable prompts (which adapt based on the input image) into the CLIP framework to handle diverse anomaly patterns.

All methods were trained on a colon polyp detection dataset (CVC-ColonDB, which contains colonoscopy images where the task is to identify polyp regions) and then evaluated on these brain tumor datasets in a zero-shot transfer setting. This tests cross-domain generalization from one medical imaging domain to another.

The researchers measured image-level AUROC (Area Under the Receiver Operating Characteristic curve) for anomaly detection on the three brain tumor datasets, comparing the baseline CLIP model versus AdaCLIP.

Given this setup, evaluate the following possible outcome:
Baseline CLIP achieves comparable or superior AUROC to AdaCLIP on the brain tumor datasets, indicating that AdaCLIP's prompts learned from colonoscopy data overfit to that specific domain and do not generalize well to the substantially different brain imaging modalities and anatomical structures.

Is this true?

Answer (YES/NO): YES